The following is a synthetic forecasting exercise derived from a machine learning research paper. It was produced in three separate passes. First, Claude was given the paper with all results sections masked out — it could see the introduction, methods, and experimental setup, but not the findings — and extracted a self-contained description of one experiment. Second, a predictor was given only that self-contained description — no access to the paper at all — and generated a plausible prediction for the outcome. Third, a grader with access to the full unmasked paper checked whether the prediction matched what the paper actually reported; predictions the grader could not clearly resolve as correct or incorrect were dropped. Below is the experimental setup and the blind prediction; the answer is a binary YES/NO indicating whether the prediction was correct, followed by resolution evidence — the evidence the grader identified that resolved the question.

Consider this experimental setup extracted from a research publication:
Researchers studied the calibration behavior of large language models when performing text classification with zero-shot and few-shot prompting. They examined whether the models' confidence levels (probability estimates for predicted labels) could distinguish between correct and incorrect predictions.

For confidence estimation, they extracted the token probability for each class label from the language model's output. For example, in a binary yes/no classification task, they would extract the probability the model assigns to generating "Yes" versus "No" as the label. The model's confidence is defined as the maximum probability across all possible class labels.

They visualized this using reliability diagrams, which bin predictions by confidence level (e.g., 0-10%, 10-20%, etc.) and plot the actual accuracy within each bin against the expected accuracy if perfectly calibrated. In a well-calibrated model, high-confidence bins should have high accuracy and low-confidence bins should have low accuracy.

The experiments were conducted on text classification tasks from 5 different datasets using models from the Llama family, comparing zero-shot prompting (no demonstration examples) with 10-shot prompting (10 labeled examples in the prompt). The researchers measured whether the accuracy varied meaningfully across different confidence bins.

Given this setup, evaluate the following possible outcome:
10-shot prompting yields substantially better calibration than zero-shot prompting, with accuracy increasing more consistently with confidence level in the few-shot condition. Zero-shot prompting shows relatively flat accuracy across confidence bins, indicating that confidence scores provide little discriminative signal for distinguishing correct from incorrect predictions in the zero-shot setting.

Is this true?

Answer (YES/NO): NO